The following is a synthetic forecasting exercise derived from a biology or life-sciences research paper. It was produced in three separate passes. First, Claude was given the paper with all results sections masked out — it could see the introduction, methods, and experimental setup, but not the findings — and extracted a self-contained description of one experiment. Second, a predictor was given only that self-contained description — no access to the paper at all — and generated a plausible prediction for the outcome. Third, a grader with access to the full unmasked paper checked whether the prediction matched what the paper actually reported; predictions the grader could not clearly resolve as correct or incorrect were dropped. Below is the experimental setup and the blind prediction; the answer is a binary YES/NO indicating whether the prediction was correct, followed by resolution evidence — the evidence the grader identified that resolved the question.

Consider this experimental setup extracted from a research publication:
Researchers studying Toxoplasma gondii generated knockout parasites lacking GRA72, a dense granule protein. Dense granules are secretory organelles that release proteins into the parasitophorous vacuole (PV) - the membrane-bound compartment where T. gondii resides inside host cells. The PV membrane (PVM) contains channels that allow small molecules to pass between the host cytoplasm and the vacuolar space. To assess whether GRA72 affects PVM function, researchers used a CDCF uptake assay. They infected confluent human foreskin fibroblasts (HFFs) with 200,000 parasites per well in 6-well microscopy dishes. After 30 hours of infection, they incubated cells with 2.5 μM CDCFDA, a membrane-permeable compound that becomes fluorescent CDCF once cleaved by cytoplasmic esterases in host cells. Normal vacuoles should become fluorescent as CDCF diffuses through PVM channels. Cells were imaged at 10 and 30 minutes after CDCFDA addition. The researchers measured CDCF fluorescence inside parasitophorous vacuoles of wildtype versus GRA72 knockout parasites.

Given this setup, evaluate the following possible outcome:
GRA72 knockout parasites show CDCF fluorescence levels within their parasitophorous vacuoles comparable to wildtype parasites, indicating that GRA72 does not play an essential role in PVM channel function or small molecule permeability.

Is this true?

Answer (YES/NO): NO